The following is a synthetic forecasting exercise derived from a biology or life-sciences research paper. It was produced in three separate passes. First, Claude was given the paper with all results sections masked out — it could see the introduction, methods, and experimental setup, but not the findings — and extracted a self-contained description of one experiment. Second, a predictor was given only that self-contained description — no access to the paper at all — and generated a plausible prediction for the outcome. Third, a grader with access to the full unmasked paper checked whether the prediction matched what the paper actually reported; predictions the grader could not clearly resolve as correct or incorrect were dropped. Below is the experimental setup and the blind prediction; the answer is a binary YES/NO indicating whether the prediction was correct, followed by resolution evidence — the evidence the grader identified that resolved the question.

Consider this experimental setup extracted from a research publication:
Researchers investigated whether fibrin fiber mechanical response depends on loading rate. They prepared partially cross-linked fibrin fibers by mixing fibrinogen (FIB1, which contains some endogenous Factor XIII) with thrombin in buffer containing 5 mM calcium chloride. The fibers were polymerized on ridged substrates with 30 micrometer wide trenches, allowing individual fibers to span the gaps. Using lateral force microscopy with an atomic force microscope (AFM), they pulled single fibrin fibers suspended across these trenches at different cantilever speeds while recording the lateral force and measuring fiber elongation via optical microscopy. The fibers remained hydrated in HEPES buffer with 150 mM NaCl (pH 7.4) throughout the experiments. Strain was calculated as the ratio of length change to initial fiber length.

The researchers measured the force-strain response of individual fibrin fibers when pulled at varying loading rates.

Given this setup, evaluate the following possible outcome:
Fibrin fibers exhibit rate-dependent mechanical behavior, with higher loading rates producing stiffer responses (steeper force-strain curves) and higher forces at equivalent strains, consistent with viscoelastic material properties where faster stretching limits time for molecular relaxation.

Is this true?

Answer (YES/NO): NO